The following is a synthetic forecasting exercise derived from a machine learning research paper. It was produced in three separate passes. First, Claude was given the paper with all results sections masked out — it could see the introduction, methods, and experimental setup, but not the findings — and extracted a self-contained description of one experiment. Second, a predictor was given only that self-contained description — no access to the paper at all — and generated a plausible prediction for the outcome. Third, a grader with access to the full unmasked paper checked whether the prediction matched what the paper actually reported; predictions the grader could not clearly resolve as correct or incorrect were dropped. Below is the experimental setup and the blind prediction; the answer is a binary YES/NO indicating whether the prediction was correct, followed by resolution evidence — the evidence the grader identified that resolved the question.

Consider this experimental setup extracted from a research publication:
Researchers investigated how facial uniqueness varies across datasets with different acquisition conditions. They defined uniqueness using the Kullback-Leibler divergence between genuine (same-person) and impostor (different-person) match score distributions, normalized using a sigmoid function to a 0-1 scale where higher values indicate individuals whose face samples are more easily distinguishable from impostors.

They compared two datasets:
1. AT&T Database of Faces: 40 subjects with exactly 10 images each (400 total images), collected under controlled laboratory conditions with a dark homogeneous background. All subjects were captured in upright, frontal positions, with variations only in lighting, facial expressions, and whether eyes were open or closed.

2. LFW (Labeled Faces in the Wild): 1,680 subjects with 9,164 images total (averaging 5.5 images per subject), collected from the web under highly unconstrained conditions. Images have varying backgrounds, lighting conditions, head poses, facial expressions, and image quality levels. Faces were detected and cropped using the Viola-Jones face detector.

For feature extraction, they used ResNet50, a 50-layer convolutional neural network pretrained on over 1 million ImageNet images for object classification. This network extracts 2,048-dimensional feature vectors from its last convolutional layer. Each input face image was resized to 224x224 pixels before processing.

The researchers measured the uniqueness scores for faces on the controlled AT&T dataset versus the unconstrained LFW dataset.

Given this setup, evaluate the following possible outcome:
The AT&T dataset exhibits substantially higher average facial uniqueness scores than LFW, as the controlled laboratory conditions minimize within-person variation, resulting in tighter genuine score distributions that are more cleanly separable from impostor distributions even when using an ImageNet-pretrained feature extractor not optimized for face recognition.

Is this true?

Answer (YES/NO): YES